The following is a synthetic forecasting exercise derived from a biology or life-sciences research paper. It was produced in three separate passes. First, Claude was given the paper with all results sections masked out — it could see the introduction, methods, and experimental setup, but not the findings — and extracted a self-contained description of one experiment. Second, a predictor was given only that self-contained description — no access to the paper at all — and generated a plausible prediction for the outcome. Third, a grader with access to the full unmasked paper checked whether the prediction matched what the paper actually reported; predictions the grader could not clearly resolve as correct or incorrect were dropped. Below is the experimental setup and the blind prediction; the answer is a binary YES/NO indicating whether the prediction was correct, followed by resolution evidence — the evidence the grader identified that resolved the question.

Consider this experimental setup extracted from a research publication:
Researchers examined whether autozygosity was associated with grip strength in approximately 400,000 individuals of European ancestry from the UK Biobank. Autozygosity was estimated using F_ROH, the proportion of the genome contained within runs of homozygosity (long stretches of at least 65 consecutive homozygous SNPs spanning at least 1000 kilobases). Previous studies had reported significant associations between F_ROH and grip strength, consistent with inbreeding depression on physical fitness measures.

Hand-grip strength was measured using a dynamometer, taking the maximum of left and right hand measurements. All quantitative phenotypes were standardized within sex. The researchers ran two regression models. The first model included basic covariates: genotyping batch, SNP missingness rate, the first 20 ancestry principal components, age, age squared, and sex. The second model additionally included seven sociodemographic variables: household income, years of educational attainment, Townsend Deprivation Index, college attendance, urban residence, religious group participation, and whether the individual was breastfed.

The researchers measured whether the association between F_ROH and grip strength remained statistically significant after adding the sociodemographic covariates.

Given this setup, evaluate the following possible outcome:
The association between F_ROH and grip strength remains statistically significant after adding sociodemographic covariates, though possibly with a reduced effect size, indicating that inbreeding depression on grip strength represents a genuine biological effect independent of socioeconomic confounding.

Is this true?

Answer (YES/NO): NO